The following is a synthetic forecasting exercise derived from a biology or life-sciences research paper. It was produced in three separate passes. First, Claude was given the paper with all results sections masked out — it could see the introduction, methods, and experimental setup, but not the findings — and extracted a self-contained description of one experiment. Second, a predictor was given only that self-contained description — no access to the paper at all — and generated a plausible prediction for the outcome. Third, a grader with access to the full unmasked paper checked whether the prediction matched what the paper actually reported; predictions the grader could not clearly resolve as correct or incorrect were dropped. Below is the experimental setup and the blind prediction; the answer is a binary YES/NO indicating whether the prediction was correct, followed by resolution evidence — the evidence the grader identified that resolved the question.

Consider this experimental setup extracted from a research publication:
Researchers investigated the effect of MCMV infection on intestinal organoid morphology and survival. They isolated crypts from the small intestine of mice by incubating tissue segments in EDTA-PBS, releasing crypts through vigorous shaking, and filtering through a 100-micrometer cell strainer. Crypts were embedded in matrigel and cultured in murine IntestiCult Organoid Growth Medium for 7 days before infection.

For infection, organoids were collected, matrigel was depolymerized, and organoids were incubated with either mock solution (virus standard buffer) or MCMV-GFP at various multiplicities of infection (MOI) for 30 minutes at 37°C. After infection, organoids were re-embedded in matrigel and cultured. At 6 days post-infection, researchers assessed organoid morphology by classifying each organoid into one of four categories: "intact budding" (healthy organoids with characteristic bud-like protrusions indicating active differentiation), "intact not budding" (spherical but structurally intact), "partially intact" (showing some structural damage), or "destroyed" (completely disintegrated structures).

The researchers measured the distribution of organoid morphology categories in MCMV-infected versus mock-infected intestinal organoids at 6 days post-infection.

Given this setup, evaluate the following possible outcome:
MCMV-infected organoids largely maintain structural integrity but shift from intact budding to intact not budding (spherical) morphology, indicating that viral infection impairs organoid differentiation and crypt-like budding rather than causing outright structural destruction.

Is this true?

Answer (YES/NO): NO